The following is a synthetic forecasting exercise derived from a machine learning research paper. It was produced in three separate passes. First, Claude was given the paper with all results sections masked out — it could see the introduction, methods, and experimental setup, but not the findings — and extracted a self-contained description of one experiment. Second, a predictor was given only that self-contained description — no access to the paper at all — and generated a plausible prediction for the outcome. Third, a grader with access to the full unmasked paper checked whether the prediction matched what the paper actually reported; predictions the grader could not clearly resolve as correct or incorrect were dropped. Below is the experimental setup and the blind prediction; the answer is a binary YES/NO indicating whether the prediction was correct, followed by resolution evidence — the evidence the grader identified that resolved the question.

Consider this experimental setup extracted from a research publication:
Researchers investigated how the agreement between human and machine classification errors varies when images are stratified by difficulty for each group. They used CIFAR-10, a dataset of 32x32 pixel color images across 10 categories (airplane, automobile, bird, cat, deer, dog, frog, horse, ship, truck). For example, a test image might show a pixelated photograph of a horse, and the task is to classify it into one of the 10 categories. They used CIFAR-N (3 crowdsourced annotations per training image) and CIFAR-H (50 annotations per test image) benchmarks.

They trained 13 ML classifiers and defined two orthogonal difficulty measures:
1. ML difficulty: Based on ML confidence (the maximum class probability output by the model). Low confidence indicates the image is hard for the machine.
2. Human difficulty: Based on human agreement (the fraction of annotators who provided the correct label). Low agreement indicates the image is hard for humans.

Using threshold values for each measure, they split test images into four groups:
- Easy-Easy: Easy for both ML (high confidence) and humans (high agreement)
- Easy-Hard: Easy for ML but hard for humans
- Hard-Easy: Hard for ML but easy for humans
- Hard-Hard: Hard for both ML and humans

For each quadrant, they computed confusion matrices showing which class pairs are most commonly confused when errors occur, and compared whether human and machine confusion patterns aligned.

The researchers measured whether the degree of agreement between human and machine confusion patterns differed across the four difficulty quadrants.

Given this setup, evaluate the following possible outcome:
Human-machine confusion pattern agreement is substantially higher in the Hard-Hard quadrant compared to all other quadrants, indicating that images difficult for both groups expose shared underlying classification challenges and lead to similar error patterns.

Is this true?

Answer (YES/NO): NO